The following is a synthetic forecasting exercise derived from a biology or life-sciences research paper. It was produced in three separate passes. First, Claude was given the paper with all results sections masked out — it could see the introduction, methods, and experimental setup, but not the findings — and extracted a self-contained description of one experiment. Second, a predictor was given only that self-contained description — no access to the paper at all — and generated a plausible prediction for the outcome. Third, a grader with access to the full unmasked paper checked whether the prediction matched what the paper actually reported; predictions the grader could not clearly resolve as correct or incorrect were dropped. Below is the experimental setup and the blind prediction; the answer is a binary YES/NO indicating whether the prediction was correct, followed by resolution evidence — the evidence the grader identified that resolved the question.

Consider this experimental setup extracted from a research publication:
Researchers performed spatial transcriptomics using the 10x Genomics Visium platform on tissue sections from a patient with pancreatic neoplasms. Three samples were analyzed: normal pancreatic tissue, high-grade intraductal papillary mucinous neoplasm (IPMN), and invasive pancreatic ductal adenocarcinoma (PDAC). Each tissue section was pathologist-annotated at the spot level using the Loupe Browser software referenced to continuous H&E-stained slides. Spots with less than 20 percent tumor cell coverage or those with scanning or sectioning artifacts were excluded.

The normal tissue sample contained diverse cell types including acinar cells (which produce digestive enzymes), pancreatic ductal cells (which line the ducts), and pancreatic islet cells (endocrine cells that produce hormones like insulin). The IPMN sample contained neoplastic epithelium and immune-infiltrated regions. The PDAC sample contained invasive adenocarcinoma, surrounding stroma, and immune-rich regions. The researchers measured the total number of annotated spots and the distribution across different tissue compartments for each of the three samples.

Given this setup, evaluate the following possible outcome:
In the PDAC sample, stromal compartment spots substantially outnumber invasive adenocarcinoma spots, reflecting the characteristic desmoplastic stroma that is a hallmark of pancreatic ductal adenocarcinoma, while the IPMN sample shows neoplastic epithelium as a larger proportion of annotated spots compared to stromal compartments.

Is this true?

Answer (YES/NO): NO